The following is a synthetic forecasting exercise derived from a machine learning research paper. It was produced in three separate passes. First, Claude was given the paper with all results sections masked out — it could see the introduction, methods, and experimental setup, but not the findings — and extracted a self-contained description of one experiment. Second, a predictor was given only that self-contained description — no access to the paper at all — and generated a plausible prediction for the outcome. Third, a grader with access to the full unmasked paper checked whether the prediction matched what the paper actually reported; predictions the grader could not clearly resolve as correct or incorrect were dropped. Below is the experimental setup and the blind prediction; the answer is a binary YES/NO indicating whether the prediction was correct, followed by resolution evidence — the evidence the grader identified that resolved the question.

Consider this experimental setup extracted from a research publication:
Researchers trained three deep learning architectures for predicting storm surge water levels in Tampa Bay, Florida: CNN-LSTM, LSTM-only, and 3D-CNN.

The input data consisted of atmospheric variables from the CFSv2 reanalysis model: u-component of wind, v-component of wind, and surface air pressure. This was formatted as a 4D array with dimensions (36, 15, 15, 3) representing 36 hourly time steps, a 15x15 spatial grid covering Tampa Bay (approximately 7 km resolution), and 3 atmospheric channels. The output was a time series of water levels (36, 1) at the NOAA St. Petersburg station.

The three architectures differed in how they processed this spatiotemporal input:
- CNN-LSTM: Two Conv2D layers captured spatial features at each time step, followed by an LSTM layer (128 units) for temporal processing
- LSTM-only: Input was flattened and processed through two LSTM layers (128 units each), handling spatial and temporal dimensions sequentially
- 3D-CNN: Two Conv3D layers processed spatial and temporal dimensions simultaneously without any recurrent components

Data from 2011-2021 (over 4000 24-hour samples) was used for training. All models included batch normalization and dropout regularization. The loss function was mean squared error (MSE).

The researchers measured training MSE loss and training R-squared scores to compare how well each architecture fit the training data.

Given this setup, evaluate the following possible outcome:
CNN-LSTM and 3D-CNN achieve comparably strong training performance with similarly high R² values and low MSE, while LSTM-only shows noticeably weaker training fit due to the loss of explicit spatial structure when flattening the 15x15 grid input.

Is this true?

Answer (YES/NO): NO